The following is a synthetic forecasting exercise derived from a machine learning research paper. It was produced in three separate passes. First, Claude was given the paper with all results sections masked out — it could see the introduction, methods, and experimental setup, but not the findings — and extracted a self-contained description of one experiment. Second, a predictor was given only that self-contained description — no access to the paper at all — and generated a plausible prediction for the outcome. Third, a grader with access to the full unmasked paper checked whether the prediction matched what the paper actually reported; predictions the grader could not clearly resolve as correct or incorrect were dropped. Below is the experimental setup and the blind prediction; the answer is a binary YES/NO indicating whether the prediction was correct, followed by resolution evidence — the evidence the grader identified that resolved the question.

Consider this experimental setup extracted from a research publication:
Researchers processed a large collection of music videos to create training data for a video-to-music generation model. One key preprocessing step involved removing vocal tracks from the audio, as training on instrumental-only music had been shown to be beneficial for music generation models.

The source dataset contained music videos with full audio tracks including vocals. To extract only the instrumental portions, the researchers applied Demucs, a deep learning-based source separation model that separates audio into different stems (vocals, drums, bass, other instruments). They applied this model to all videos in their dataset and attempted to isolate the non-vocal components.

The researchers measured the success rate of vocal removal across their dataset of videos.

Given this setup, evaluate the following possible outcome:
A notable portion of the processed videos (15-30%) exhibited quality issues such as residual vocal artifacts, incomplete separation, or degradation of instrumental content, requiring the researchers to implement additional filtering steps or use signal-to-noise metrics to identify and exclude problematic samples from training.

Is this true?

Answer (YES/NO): NO